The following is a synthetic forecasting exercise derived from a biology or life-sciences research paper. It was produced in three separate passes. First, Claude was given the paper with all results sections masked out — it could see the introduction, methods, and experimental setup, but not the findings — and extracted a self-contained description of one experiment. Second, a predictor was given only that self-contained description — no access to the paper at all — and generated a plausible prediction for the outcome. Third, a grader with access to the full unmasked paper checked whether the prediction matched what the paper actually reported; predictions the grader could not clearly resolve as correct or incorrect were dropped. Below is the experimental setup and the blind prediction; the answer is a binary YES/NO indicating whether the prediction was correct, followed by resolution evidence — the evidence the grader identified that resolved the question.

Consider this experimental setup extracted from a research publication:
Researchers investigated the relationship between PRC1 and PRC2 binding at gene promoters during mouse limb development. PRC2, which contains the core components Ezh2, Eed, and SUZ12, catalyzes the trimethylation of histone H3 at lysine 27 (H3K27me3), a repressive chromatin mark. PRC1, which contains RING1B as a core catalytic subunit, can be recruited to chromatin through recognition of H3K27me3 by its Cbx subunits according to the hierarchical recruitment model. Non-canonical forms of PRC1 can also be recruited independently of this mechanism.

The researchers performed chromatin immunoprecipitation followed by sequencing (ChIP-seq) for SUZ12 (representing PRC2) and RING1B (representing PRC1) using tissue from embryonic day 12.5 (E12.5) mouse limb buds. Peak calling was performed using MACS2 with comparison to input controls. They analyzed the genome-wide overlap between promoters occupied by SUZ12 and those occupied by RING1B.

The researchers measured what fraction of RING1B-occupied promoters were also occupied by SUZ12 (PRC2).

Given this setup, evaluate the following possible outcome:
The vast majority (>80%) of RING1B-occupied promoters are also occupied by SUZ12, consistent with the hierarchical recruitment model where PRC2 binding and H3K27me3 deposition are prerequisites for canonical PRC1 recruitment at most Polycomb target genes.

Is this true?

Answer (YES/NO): NO